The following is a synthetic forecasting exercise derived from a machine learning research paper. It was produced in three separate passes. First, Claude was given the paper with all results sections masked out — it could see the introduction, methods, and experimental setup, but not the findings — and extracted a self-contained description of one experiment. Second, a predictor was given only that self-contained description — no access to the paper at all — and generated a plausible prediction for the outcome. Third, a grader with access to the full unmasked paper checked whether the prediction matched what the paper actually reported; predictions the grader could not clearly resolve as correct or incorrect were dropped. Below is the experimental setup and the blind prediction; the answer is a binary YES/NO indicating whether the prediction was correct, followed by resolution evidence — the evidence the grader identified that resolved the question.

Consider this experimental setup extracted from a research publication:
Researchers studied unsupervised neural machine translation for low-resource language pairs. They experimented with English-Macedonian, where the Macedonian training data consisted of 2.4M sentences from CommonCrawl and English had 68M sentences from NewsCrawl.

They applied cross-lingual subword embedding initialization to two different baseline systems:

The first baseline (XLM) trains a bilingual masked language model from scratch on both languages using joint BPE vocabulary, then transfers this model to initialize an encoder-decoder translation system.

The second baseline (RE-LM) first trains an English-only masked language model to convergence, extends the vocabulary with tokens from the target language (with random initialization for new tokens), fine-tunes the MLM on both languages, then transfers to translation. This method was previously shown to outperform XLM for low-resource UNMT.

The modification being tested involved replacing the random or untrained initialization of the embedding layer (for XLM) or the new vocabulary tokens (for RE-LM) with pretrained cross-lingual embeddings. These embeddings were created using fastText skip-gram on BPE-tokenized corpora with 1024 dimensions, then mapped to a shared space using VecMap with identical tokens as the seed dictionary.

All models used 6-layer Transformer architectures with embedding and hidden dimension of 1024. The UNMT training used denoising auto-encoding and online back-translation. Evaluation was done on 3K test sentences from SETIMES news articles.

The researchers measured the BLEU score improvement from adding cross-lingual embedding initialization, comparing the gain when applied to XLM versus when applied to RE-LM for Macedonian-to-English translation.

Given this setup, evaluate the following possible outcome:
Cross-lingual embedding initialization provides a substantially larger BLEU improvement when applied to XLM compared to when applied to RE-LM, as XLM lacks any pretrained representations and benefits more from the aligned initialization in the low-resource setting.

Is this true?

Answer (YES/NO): YES